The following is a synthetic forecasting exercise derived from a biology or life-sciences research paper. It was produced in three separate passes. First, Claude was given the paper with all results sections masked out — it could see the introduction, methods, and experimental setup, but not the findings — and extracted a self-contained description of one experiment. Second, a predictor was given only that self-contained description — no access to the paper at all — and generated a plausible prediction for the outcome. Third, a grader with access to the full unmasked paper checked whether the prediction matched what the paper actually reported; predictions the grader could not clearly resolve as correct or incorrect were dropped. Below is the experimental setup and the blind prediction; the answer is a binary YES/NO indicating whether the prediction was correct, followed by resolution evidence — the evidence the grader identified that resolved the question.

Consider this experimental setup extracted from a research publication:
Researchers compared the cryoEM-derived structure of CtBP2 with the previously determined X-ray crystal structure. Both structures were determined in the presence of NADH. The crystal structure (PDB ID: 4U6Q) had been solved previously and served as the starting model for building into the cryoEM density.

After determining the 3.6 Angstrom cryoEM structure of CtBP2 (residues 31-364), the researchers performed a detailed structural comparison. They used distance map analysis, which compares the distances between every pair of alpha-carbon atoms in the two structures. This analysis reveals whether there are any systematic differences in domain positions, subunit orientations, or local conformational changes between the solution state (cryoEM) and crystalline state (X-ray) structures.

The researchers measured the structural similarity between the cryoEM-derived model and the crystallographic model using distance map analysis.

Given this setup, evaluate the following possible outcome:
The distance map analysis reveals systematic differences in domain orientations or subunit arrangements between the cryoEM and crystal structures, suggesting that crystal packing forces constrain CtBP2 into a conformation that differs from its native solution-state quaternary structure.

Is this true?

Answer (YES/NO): NO